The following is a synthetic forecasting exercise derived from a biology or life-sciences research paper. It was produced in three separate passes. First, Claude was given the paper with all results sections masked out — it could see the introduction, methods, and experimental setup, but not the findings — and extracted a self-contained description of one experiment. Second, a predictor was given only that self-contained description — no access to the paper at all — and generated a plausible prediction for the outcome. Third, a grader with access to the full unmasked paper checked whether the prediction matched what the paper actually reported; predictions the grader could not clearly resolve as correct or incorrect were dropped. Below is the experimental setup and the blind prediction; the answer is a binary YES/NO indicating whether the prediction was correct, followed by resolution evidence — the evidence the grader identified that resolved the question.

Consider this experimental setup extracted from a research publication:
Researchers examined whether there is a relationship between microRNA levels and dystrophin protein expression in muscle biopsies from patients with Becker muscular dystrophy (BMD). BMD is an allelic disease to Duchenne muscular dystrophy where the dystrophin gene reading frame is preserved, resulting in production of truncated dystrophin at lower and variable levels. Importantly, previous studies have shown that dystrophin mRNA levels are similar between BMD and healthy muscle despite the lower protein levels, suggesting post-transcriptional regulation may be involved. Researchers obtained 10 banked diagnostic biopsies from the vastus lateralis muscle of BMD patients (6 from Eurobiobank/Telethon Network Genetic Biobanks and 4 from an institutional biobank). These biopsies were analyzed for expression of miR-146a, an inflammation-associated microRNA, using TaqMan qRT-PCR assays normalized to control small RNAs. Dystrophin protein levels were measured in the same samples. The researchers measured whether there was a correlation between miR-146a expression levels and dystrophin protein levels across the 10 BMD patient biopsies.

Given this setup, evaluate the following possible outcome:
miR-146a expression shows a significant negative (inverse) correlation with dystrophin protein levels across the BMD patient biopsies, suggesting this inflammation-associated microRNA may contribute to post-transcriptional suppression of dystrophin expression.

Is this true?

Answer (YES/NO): YES